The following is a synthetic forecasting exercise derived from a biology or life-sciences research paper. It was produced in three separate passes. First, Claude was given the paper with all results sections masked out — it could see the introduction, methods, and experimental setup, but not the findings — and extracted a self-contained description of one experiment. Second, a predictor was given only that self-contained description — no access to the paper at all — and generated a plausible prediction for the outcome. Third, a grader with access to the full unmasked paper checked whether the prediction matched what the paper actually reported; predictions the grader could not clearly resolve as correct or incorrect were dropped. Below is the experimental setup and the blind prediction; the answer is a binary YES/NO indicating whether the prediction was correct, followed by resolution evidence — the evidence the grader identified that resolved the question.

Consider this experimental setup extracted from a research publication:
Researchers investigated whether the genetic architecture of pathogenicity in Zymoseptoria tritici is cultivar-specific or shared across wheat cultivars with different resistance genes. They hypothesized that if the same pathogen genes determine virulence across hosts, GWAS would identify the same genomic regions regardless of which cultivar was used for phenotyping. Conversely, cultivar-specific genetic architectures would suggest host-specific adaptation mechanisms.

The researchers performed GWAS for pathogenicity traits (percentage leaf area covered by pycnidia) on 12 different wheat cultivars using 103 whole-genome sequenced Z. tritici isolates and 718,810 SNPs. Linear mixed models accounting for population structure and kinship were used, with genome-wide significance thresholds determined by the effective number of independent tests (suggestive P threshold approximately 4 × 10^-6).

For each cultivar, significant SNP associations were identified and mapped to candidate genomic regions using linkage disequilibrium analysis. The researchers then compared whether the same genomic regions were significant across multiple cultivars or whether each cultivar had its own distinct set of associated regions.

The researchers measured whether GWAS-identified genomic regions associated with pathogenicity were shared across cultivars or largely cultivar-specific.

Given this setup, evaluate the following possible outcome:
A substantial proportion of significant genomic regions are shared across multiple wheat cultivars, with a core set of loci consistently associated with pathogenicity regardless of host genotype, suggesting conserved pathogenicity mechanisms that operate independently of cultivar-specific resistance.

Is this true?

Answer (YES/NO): NO